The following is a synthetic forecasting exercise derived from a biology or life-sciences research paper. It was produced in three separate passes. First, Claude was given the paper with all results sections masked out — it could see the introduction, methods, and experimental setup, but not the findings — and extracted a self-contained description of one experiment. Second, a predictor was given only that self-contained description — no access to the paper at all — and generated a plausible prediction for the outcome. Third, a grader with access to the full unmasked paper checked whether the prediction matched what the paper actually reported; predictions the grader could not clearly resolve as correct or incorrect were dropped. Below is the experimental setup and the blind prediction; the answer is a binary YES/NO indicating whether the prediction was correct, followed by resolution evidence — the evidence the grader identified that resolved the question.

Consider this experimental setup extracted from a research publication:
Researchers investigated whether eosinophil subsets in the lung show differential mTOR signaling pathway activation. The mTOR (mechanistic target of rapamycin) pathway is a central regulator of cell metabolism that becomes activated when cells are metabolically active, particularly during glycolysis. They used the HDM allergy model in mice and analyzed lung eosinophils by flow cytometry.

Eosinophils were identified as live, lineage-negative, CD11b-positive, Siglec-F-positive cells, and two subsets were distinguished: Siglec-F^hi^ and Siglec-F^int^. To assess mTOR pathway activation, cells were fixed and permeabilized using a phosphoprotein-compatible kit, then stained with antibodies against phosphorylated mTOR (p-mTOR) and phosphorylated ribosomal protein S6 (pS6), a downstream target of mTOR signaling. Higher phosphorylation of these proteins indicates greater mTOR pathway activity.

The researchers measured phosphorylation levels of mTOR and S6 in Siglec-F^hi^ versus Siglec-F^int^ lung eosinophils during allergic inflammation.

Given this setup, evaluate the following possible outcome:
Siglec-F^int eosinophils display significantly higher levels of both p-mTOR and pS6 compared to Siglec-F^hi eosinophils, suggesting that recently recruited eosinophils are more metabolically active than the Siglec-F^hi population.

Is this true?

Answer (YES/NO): NO